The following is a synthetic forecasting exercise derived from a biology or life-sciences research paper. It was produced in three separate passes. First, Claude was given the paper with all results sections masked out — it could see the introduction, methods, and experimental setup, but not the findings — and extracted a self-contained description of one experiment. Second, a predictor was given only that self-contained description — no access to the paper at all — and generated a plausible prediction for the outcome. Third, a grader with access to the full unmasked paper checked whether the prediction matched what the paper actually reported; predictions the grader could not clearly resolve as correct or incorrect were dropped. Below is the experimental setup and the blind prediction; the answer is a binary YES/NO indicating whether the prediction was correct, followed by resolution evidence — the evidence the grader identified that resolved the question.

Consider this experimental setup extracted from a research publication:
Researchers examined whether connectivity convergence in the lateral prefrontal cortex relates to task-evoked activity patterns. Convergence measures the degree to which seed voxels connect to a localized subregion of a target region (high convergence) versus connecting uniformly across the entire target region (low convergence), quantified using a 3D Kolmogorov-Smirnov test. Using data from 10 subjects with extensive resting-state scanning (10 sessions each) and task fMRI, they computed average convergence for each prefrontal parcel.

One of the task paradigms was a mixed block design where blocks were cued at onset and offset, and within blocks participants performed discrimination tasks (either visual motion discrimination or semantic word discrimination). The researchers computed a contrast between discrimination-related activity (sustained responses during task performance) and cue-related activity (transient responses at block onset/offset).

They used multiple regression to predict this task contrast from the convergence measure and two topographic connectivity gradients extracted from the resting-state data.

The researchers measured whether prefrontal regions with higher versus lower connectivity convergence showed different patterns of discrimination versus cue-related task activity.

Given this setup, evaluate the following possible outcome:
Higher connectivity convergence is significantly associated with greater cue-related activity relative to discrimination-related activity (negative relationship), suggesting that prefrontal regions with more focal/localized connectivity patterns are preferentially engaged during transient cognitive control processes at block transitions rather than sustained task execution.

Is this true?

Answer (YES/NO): NO